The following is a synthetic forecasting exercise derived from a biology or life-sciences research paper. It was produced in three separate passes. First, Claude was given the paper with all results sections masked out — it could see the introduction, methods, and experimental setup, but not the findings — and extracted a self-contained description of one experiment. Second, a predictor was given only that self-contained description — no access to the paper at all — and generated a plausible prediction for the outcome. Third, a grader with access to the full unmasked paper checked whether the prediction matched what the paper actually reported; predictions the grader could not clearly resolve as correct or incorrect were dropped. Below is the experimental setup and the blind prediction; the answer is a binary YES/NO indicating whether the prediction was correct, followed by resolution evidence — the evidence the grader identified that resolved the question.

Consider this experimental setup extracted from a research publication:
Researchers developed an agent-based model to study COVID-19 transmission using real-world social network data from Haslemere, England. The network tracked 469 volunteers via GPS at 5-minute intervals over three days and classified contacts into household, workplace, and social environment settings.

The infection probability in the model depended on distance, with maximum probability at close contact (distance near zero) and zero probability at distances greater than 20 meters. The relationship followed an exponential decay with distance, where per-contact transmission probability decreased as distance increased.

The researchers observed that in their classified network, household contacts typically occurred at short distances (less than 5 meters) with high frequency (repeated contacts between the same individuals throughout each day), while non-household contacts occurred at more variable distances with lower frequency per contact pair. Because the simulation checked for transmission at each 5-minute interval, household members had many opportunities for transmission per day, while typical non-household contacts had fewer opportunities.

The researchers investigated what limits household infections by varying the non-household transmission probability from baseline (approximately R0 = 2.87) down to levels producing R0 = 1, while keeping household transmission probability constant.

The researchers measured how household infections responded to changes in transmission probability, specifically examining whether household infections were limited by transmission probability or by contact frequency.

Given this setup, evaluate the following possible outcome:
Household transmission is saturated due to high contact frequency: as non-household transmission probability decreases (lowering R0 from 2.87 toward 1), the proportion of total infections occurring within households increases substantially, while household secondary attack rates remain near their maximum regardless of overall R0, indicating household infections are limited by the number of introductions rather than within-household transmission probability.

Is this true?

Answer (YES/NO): YES